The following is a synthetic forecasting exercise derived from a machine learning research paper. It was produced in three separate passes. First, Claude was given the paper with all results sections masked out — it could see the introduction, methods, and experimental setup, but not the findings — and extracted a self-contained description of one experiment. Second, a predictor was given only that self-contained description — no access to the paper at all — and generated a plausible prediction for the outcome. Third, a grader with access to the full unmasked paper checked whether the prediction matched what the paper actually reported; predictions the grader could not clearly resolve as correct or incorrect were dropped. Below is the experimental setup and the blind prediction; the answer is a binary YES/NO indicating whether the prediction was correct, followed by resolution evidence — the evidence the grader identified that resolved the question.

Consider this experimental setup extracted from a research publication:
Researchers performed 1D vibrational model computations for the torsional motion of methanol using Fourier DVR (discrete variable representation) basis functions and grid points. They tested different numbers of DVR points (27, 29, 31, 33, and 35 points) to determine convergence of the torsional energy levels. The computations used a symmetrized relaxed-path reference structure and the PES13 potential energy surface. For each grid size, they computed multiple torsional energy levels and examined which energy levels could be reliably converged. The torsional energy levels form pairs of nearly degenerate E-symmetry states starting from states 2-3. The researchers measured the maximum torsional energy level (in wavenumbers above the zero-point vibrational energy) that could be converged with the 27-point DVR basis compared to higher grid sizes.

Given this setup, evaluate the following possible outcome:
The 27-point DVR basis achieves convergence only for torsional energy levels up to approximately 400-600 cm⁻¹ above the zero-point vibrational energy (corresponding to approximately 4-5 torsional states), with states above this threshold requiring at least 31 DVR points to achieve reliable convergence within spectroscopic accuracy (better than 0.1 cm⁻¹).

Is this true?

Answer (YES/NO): NO